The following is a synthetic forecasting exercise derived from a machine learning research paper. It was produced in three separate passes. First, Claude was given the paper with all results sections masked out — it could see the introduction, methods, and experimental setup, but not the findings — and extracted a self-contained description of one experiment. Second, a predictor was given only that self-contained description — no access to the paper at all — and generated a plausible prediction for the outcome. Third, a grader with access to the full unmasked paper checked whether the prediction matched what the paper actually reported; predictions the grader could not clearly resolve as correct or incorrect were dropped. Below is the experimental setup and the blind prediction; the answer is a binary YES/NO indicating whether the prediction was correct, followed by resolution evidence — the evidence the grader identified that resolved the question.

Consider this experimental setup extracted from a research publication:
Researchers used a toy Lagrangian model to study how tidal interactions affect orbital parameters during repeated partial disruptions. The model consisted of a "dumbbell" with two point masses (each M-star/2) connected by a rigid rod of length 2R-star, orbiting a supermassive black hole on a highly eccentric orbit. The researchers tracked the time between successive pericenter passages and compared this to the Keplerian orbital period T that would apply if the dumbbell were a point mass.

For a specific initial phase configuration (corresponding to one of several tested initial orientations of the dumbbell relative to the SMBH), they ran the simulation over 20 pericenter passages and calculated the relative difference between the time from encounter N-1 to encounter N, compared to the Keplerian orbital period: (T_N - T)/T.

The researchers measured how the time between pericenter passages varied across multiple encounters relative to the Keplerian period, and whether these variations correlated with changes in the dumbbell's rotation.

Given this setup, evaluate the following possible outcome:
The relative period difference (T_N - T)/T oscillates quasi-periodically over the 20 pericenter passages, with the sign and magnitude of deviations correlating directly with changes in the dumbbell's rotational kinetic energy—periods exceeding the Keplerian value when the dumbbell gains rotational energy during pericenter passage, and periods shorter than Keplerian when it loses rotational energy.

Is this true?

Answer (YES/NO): NO